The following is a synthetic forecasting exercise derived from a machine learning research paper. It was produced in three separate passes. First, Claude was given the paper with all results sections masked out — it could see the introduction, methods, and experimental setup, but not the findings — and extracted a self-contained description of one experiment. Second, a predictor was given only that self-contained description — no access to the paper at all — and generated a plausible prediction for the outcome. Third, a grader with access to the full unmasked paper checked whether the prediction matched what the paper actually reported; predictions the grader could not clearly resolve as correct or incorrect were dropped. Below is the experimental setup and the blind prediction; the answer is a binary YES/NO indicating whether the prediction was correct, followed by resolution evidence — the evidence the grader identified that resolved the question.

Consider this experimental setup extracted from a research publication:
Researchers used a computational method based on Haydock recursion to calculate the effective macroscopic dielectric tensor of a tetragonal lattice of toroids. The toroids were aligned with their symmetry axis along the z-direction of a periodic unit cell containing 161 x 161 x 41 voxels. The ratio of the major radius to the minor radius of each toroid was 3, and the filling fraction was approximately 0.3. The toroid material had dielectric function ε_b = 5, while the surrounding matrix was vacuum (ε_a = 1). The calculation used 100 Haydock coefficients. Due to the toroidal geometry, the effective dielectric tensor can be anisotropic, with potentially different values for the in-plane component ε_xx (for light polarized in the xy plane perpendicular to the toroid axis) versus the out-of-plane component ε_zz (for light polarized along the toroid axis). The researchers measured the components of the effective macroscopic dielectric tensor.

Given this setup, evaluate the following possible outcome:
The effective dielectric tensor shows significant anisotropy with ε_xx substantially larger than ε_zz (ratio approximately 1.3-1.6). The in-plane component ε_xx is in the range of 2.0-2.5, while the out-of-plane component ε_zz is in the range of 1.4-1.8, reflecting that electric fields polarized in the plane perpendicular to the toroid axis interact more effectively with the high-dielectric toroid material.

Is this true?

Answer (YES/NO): NO